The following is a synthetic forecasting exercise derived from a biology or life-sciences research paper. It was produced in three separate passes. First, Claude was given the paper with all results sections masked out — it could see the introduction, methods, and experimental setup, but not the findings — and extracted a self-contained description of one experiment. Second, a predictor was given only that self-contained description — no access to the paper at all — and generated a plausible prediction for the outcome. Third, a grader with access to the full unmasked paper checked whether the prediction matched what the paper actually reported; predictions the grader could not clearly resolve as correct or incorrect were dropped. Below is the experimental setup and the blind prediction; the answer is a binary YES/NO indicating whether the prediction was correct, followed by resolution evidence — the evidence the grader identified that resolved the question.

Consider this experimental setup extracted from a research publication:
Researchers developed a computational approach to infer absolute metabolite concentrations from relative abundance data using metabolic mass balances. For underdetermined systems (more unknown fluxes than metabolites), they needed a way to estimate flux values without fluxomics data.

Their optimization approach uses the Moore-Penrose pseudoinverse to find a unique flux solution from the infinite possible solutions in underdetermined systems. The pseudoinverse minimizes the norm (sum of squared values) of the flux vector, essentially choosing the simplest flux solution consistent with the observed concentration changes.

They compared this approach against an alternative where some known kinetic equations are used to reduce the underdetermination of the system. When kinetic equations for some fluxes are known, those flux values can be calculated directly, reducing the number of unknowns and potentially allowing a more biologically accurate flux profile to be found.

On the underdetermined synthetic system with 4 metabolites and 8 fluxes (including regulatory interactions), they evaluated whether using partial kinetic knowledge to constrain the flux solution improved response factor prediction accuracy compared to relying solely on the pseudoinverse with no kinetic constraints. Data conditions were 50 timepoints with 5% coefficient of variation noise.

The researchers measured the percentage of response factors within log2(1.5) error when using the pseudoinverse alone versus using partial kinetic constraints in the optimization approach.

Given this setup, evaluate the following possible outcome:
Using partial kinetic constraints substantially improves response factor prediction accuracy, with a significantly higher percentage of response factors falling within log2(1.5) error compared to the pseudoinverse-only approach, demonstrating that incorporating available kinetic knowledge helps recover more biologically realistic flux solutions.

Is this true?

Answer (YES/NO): YES